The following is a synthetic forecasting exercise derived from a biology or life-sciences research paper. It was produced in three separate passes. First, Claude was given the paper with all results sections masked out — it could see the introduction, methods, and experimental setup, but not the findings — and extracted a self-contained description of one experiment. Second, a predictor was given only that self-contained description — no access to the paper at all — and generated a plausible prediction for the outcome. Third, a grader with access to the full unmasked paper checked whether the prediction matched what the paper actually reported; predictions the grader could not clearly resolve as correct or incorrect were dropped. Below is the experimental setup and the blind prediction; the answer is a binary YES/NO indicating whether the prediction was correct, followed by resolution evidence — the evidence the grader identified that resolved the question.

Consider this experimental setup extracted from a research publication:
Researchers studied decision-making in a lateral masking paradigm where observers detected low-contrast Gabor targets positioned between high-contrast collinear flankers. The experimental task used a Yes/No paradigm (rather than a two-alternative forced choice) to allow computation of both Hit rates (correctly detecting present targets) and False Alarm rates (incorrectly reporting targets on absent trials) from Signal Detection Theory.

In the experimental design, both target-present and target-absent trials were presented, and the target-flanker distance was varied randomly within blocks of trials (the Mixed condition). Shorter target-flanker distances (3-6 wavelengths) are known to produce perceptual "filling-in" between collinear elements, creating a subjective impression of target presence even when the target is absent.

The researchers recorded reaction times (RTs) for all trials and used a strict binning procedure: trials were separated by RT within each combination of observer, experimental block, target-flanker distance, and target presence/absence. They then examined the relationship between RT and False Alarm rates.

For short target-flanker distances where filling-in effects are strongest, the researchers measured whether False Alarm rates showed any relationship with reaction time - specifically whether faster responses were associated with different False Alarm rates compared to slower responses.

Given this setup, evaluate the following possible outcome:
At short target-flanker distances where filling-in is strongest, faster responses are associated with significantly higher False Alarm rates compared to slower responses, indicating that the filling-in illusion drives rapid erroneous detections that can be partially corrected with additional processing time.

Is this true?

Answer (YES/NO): NO